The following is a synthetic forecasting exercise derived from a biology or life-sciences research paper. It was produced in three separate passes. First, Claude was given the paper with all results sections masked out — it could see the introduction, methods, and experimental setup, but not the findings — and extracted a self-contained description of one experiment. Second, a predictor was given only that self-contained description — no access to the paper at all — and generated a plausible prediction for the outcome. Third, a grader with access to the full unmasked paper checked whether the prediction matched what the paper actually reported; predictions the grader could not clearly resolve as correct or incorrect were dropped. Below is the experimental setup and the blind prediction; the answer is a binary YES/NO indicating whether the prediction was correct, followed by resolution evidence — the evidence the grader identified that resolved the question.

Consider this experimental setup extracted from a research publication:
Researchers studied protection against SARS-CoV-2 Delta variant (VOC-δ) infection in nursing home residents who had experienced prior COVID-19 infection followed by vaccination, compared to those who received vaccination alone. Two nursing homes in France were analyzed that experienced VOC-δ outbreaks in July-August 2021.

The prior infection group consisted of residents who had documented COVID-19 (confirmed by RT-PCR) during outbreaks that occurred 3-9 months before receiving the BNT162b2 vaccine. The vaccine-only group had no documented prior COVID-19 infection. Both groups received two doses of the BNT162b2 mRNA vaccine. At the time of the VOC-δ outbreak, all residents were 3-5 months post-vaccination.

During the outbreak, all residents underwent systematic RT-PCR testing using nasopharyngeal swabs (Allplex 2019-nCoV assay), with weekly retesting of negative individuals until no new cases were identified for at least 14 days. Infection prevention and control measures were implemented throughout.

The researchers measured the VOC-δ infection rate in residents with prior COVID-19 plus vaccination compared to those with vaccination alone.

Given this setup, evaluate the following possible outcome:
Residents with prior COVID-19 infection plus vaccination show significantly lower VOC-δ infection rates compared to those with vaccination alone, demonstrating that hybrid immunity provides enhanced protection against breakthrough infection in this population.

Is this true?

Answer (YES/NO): YES